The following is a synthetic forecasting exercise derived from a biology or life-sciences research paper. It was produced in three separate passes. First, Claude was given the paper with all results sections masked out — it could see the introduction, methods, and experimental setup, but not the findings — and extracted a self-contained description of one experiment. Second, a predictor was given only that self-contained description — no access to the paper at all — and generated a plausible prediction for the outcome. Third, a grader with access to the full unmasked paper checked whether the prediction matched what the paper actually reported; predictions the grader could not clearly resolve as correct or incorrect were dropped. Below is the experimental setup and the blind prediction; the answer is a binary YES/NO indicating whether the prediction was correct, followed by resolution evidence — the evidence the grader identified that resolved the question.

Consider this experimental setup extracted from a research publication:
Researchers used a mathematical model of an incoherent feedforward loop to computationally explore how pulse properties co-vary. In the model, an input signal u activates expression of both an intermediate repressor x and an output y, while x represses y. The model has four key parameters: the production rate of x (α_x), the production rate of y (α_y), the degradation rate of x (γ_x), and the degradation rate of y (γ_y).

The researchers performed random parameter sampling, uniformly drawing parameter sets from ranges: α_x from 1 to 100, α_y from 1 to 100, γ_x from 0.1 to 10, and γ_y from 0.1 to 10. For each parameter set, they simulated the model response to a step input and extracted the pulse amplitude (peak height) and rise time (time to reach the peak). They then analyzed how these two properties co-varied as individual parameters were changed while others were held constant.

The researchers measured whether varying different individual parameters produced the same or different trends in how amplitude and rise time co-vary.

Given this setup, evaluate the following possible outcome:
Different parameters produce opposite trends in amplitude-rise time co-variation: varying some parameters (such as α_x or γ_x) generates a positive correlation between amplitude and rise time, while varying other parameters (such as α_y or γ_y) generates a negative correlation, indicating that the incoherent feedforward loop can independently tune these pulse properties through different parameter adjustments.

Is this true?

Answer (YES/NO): NO